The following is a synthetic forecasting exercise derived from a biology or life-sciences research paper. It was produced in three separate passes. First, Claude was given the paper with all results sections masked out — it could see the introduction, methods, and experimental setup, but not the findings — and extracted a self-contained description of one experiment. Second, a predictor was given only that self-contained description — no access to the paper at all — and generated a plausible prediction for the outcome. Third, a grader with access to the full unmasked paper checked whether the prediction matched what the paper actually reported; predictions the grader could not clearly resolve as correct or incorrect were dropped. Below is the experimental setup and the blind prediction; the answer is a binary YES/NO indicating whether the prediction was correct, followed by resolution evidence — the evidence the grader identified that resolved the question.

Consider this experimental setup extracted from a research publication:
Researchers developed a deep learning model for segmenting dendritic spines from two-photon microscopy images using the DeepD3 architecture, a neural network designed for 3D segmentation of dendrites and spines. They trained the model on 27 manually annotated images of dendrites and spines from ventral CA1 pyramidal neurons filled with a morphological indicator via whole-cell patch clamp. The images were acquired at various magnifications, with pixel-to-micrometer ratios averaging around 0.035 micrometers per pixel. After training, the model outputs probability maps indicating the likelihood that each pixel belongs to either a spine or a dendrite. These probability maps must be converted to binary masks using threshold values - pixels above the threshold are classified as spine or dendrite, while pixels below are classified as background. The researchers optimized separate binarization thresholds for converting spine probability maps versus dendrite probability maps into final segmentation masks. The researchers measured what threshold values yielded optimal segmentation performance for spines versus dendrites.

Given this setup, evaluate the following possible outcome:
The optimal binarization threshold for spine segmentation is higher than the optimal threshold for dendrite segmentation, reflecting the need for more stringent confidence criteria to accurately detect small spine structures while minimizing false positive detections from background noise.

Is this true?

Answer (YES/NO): NO